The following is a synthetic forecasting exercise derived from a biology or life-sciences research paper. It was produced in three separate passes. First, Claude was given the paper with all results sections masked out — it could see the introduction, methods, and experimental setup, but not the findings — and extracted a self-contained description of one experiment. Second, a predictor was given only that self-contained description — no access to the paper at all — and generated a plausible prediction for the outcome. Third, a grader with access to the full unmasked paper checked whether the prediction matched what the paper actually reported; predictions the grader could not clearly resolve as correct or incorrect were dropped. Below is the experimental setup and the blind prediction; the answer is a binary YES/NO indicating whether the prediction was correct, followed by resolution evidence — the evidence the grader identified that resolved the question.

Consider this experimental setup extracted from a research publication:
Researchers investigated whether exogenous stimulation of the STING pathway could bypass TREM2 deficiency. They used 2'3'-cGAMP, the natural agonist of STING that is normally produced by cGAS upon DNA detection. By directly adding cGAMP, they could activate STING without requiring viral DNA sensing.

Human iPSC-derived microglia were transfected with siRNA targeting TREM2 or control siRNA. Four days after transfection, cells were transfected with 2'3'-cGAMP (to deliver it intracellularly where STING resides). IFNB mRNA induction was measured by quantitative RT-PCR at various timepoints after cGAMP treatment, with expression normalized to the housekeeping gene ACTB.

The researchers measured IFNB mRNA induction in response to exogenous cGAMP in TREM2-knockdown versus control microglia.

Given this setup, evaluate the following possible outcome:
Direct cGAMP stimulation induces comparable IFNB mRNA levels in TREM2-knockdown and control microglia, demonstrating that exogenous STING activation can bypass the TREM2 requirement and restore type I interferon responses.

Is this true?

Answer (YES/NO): YES